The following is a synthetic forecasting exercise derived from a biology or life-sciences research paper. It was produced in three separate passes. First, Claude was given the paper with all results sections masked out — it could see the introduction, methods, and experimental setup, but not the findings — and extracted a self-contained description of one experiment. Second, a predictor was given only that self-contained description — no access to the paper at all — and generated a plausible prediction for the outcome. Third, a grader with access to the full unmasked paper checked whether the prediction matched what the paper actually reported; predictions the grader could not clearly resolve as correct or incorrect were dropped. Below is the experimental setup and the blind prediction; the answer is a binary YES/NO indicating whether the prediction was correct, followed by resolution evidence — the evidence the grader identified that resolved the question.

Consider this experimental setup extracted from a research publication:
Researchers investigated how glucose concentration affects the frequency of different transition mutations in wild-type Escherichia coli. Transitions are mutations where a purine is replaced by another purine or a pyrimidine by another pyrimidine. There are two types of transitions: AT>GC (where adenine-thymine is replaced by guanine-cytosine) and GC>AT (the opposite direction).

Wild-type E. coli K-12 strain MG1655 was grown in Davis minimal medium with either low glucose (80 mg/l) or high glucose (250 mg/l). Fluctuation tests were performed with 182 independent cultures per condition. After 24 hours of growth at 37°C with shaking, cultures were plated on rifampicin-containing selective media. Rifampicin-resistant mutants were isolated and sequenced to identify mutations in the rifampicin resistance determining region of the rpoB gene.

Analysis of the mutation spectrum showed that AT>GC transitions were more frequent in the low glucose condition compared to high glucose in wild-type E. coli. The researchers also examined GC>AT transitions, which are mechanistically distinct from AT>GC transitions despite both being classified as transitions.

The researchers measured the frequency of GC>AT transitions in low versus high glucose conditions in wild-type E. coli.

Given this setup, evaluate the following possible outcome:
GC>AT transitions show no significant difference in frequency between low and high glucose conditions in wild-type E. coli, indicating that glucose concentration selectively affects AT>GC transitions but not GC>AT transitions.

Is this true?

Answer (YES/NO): YES